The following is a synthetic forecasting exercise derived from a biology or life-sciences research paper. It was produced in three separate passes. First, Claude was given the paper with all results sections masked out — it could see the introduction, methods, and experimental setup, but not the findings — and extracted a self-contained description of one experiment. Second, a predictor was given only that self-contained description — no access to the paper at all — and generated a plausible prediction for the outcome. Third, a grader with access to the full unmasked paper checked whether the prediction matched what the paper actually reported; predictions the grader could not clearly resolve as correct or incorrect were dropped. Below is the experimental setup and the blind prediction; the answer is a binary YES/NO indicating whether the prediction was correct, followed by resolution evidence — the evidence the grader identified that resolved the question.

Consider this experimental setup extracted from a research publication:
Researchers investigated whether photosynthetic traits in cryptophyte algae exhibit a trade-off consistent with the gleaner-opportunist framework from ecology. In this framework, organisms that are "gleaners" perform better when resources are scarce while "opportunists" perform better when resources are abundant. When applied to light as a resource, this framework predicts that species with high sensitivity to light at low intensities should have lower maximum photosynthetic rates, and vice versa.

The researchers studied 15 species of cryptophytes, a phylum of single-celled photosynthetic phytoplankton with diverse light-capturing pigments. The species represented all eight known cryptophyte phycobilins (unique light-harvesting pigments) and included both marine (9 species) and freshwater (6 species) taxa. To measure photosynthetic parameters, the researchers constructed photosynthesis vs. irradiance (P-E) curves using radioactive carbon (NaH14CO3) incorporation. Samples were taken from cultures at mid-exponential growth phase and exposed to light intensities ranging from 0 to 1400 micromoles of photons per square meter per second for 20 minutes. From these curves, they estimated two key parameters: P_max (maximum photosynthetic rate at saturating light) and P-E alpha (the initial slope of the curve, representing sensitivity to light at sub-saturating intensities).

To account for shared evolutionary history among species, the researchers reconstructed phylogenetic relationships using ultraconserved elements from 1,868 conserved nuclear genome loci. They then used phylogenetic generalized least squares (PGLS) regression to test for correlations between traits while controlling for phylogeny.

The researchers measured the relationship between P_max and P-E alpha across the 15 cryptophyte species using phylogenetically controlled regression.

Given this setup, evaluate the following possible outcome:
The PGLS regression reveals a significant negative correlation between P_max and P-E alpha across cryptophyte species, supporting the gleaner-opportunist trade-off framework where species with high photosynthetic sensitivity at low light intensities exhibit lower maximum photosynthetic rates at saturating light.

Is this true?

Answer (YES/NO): NO